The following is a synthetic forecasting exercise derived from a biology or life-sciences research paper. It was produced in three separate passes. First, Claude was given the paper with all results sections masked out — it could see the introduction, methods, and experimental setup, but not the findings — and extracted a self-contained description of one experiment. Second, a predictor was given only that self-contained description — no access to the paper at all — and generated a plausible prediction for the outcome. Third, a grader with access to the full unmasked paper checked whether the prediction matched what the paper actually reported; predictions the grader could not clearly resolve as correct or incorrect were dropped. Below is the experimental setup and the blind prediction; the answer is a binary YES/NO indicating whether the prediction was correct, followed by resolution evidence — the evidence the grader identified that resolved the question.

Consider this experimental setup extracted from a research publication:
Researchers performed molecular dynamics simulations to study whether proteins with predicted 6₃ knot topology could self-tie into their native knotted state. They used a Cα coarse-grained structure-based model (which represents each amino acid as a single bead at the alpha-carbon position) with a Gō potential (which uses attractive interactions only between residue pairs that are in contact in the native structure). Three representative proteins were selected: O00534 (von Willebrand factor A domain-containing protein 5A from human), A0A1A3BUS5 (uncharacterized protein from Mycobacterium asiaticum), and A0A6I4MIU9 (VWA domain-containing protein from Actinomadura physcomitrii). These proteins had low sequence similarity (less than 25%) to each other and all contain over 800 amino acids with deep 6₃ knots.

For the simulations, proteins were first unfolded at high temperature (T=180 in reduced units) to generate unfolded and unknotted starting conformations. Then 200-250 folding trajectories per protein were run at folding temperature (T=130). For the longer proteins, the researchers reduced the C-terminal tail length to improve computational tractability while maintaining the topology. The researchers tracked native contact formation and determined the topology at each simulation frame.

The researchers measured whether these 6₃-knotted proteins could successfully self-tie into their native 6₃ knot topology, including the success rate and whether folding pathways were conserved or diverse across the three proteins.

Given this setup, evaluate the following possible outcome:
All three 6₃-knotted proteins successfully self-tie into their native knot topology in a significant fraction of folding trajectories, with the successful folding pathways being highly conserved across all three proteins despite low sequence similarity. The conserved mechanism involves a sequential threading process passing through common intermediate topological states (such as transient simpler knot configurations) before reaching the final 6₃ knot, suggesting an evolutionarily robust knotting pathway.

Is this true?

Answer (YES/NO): NO